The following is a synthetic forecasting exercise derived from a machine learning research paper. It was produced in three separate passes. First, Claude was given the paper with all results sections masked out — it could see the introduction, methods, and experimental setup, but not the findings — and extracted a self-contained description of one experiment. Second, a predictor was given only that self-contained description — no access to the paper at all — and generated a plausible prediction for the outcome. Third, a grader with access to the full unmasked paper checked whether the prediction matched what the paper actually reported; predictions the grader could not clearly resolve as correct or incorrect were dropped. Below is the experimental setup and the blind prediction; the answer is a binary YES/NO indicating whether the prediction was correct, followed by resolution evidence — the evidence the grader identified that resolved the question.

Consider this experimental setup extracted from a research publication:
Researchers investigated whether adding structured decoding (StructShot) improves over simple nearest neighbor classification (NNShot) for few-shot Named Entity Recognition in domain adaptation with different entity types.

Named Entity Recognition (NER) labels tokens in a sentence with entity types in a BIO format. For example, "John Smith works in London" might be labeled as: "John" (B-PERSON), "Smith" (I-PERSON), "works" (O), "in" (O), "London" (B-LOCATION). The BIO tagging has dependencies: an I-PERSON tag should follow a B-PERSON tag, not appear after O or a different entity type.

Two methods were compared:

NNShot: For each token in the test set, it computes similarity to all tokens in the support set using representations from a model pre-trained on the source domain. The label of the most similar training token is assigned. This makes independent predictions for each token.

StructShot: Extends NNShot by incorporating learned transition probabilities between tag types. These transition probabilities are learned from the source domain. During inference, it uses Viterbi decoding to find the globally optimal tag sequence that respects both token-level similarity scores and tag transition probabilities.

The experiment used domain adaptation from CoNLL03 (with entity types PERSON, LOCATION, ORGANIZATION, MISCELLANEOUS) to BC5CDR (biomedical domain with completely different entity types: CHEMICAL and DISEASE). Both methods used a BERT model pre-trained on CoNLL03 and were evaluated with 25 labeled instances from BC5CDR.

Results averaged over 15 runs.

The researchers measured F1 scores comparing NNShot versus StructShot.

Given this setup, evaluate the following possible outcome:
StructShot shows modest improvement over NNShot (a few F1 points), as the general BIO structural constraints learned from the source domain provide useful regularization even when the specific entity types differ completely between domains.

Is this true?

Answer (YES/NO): NO